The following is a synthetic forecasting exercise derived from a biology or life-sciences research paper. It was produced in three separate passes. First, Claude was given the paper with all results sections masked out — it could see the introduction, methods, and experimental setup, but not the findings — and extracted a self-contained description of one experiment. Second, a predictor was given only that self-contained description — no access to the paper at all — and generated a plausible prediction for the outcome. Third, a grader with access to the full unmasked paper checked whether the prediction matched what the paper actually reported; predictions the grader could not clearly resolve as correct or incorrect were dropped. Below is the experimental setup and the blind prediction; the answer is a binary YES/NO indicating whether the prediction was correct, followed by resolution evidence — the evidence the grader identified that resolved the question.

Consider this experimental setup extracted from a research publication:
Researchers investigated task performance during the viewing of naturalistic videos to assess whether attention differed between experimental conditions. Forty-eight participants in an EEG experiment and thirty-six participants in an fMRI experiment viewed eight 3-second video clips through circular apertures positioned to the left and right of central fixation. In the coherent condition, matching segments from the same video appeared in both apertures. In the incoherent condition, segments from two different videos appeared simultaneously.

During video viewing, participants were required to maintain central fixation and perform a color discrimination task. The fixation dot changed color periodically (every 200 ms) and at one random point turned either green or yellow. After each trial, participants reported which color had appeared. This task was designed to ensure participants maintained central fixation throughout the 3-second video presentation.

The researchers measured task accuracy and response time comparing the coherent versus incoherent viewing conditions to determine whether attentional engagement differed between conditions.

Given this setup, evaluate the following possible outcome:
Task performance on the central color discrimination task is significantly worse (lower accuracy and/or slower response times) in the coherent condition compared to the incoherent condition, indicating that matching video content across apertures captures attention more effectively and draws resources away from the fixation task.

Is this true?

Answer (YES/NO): NO